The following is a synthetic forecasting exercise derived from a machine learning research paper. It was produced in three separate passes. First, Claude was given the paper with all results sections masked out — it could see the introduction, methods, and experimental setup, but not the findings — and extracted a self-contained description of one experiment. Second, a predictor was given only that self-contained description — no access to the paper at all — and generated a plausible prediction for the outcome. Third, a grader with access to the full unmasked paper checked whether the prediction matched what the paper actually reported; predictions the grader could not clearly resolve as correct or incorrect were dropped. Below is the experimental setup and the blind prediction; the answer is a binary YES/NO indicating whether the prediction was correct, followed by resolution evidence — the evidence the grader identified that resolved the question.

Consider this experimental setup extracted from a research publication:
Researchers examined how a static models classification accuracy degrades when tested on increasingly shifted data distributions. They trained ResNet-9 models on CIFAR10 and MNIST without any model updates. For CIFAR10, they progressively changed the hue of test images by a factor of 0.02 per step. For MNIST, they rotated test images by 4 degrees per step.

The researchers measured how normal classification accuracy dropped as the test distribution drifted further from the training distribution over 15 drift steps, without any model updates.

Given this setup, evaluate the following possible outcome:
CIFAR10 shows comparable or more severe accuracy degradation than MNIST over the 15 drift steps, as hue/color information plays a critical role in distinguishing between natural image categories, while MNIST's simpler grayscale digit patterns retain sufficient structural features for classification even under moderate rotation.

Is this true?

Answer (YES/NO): NO